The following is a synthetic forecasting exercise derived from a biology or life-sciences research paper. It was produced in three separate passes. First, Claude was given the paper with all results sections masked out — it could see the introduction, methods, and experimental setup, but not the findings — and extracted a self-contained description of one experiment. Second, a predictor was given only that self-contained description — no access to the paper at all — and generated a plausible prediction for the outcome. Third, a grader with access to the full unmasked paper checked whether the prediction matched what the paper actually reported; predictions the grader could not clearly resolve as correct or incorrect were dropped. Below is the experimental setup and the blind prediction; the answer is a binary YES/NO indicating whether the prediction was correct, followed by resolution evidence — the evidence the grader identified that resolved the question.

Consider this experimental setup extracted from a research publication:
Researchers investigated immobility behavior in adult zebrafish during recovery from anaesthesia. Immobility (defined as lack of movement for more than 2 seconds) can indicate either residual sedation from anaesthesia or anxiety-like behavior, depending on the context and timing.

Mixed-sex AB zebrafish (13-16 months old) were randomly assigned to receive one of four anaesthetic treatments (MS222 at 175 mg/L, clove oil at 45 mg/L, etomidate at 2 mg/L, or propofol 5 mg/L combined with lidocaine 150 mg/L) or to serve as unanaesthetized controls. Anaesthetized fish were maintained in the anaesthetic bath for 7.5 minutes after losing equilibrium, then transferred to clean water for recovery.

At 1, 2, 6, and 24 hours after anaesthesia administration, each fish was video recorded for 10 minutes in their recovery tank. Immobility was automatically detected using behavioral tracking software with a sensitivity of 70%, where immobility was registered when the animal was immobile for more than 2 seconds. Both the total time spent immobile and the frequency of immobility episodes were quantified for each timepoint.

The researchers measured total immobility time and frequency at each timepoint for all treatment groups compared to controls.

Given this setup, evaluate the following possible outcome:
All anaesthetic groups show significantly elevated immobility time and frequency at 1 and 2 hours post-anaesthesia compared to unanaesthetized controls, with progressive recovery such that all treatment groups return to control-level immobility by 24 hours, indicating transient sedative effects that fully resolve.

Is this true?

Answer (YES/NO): NO